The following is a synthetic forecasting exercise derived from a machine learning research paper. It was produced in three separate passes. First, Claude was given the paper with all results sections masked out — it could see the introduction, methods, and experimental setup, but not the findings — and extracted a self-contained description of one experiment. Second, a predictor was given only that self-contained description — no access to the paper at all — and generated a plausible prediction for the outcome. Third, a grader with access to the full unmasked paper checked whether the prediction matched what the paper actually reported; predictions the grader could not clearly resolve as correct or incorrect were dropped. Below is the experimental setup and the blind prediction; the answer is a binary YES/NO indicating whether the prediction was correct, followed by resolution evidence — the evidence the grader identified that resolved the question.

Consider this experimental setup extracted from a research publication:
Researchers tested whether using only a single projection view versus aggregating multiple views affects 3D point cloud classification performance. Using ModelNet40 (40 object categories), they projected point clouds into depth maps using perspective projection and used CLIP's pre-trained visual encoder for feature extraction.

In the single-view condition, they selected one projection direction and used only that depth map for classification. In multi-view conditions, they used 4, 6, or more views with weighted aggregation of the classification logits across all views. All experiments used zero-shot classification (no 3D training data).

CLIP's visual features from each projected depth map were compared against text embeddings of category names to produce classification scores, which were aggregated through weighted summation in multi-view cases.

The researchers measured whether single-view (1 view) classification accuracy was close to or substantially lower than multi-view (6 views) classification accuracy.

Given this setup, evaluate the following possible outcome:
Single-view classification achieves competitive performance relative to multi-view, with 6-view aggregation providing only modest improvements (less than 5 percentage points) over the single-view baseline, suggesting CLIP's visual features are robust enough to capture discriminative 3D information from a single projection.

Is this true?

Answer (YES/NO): NO